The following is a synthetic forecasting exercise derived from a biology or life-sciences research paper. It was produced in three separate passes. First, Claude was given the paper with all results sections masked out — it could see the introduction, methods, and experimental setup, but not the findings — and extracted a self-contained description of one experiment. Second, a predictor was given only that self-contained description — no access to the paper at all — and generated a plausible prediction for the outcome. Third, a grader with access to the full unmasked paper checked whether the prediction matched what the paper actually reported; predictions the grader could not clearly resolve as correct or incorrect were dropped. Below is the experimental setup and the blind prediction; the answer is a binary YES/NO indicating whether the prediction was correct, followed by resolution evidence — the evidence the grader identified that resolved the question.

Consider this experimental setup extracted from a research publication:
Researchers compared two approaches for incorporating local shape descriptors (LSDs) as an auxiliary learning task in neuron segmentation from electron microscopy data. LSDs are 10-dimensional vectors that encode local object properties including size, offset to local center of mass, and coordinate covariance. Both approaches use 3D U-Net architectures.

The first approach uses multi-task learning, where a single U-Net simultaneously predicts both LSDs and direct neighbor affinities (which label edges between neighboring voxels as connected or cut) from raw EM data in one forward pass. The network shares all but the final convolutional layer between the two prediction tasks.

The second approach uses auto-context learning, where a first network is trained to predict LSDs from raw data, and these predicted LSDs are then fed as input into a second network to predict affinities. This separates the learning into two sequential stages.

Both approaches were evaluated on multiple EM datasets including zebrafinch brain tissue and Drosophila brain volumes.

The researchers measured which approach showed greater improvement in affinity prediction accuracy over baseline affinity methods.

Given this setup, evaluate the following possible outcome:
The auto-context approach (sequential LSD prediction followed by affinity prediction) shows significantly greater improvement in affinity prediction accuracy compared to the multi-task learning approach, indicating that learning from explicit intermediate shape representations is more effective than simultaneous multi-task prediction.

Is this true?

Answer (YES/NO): YES